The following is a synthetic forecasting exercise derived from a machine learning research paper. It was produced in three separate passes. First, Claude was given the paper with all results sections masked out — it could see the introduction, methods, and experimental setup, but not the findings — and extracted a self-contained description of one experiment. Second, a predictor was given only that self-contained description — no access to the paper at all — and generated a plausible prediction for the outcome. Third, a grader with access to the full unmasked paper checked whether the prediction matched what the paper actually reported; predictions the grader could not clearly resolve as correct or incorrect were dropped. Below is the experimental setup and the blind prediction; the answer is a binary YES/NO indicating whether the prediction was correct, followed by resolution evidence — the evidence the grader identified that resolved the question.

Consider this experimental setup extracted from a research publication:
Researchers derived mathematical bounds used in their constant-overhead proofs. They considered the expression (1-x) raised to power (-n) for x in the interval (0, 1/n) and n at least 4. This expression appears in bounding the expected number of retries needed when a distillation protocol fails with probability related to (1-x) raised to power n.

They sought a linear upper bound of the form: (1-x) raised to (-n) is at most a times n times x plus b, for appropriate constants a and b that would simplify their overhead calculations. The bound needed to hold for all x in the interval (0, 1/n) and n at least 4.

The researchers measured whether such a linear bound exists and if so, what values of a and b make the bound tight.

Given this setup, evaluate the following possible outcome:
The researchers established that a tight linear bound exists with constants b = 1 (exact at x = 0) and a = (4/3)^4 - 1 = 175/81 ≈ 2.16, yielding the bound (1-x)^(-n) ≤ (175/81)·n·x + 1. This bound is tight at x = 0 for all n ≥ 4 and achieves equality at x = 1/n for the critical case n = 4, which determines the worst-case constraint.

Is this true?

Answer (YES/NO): YES